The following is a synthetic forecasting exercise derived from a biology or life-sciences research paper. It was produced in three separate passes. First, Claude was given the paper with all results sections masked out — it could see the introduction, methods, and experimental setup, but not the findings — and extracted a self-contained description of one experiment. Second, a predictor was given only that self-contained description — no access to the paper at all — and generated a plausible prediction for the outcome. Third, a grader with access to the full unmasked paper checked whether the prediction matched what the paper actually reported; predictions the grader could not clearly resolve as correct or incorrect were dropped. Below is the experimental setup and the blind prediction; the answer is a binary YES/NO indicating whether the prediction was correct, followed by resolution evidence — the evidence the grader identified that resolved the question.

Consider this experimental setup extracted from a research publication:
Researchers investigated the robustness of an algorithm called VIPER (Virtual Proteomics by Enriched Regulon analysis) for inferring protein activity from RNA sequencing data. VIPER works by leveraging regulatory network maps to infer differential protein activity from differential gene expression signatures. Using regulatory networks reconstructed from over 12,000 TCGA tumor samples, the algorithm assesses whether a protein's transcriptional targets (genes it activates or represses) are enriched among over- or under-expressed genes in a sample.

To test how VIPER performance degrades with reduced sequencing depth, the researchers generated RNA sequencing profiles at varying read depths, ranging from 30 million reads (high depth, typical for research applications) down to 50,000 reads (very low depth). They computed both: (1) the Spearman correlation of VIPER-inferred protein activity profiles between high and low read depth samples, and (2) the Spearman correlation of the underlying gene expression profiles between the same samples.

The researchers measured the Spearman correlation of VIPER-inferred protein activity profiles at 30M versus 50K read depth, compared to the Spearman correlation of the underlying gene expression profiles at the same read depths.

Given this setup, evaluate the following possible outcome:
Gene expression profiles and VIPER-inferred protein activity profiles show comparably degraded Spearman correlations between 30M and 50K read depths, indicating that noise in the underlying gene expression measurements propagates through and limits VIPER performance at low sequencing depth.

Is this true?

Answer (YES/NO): NO